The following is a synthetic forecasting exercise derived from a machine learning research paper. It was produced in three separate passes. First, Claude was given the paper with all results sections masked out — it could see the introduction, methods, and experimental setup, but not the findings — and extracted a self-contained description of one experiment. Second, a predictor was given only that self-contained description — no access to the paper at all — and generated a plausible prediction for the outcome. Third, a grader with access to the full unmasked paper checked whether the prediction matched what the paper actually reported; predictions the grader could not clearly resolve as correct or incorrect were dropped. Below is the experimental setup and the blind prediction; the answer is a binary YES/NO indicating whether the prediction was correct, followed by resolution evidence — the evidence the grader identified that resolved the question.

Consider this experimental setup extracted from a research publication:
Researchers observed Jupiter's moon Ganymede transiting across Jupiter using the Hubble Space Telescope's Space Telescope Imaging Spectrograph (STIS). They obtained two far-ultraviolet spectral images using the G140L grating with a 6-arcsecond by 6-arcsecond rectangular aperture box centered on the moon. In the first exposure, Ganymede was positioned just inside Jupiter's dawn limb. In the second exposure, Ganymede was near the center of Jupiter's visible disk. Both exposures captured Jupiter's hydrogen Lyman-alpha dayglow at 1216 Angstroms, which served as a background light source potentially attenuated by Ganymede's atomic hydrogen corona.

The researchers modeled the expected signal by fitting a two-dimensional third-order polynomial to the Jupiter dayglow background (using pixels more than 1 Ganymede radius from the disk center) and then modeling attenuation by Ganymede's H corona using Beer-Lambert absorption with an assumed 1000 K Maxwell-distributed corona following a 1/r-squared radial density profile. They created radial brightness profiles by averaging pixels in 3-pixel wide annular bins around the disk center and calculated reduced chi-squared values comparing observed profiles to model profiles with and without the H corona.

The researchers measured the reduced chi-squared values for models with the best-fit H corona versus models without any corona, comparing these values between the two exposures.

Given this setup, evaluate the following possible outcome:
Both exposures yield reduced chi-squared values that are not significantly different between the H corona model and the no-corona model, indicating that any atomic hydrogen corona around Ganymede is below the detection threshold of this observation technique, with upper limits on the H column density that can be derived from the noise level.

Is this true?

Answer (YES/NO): NO